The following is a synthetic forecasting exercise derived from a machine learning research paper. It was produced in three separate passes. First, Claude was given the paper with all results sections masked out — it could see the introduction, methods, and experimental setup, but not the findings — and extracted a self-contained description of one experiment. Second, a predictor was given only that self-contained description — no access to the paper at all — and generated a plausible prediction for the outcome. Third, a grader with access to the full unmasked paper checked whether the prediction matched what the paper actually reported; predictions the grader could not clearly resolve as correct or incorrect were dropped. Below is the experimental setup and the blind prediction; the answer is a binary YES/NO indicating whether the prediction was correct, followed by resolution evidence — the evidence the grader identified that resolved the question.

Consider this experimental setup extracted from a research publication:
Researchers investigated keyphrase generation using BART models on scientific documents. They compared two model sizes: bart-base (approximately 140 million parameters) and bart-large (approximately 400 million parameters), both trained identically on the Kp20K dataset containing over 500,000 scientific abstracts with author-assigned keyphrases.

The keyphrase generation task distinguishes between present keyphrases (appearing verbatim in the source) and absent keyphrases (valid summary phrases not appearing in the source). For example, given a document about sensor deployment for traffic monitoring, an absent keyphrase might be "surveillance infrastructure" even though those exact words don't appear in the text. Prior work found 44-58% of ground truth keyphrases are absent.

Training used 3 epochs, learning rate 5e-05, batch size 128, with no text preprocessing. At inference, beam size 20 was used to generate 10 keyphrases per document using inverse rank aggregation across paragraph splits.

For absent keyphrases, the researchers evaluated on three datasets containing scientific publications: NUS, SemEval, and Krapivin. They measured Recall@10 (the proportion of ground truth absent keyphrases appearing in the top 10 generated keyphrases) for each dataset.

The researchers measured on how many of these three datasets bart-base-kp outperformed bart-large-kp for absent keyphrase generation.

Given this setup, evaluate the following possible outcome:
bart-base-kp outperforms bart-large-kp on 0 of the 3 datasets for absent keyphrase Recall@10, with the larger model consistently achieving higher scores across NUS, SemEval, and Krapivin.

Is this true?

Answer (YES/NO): NO